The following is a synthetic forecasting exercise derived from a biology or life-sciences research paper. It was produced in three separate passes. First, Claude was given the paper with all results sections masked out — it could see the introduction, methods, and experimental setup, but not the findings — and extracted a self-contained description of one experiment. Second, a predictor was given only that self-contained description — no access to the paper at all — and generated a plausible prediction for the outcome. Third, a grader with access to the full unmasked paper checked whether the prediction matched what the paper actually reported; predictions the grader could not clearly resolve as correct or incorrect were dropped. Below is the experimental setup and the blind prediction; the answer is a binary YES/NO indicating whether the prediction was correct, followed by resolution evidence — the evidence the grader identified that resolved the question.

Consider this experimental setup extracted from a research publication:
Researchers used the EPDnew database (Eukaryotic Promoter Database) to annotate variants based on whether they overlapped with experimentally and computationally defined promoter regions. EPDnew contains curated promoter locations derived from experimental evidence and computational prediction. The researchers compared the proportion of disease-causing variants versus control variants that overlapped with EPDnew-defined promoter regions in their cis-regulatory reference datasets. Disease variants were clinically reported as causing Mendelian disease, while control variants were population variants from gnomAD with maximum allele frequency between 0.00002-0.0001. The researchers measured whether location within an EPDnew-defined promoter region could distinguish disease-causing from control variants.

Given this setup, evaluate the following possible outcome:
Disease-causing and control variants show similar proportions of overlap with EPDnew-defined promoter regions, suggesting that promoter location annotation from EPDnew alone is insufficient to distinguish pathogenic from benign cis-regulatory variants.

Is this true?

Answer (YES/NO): NO